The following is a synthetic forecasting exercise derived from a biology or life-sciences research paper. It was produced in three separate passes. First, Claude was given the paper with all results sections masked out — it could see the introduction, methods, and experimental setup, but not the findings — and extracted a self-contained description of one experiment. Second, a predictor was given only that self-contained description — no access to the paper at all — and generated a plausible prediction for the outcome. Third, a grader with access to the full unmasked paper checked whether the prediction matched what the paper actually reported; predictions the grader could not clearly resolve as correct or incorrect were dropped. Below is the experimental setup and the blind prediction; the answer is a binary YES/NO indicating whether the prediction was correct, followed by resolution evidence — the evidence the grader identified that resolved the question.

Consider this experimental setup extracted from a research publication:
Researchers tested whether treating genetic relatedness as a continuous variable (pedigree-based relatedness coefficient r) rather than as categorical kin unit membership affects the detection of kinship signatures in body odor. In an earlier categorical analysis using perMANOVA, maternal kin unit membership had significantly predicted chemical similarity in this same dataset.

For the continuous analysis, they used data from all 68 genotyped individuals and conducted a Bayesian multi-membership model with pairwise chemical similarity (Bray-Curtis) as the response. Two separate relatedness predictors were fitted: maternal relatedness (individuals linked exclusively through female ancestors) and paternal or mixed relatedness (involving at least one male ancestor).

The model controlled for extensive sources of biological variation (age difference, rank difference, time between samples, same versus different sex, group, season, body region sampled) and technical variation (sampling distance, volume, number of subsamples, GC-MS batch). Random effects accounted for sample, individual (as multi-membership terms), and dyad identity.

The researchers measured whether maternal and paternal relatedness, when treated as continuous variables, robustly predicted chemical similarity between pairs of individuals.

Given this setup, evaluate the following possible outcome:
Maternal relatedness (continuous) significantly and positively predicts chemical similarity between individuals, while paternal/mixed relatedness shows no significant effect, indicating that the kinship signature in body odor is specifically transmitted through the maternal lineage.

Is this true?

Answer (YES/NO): NO